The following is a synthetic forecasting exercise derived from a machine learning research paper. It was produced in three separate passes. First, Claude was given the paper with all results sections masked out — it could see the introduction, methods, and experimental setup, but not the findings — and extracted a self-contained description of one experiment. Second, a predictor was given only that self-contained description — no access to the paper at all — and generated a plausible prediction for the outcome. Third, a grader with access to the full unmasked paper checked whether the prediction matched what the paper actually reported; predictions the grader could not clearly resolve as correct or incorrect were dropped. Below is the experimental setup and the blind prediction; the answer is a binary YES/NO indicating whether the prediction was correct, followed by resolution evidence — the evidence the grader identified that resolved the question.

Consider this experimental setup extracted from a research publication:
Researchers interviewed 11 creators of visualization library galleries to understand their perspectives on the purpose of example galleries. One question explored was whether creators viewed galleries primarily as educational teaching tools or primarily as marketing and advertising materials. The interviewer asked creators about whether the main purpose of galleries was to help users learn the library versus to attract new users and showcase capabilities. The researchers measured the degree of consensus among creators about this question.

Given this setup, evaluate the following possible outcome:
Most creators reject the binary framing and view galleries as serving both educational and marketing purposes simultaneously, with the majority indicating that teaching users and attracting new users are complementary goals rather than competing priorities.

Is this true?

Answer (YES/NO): NO